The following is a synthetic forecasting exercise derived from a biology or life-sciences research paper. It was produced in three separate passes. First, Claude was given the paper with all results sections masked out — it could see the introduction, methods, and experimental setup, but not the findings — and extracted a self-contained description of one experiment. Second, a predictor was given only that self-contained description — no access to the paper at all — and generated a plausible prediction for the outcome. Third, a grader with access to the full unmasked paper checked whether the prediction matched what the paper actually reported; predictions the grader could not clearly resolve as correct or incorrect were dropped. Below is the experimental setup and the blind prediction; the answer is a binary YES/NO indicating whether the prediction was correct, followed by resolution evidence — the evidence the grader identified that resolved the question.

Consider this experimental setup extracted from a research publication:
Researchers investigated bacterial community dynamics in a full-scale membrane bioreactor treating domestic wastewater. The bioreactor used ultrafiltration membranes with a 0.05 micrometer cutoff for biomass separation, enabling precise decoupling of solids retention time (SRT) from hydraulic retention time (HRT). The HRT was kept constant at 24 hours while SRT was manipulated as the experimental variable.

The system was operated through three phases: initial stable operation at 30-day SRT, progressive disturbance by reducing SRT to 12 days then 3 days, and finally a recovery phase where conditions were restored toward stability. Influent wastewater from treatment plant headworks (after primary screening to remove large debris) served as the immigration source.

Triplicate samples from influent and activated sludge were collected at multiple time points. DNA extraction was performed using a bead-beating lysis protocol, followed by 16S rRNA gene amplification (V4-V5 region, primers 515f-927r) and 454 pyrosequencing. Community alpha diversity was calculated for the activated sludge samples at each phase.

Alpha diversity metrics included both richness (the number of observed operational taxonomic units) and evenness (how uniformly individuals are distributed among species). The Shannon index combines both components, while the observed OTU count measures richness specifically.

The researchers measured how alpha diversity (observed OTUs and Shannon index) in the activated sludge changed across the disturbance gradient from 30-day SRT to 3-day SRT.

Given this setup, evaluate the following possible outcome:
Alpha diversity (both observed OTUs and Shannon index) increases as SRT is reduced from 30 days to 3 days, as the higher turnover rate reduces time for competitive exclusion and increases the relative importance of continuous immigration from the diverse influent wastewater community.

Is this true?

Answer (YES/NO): NO